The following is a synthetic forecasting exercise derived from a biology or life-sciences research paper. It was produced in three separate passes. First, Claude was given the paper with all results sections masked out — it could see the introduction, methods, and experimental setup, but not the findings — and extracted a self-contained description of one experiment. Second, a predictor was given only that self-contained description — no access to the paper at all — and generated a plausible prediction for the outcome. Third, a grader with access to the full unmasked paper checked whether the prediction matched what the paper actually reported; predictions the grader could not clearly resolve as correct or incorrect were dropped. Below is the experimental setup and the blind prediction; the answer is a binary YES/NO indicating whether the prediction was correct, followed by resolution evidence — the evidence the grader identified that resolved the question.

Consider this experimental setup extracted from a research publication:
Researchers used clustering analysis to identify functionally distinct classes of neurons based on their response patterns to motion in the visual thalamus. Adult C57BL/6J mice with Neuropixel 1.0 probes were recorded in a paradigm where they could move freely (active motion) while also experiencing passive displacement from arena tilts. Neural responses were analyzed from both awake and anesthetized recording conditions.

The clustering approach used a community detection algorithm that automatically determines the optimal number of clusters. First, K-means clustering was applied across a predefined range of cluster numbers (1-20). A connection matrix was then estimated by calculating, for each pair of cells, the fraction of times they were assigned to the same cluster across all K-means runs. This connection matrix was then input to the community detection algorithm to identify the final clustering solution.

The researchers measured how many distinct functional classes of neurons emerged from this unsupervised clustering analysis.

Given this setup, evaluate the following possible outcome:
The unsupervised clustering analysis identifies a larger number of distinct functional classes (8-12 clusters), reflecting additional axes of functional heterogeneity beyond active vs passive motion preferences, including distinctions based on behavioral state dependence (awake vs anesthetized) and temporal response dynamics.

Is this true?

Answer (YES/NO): NO